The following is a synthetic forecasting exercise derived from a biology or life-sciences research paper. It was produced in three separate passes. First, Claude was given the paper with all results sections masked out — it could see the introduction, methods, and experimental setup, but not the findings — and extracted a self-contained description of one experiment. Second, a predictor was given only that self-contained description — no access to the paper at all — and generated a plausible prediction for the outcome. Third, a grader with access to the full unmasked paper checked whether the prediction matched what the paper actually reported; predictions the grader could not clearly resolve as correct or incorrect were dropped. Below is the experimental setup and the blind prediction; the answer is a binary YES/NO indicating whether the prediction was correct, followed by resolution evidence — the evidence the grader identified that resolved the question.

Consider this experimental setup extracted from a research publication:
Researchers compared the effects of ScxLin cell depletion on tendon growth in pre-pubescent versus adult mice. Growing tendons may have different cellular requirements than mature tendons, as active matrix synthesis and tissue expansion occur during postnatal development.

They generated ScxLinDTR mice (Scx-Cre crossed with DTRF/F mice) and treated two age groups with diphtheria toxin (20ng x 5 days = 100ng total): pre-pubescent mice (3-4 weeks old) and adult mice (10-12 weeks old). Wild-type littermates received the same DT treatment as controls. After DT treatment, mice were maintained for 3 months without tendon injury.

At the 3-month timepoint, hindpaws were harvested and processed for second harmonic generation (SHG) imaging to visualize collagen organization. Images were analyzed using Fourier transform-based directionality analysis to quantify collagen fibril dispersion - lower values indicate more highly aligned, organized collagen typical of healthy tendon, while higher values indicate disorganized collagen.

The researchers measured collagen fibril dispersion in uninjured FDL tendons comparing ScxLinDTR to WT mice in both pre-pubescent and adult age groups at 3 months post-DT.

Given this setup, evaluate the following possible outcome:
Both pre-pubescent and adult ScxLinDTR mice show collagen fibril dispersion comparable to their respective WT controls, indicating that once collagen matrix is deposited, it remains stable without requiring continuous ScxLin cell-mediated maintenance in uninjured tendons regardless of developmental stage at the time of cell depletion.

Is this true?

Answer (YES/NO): NO